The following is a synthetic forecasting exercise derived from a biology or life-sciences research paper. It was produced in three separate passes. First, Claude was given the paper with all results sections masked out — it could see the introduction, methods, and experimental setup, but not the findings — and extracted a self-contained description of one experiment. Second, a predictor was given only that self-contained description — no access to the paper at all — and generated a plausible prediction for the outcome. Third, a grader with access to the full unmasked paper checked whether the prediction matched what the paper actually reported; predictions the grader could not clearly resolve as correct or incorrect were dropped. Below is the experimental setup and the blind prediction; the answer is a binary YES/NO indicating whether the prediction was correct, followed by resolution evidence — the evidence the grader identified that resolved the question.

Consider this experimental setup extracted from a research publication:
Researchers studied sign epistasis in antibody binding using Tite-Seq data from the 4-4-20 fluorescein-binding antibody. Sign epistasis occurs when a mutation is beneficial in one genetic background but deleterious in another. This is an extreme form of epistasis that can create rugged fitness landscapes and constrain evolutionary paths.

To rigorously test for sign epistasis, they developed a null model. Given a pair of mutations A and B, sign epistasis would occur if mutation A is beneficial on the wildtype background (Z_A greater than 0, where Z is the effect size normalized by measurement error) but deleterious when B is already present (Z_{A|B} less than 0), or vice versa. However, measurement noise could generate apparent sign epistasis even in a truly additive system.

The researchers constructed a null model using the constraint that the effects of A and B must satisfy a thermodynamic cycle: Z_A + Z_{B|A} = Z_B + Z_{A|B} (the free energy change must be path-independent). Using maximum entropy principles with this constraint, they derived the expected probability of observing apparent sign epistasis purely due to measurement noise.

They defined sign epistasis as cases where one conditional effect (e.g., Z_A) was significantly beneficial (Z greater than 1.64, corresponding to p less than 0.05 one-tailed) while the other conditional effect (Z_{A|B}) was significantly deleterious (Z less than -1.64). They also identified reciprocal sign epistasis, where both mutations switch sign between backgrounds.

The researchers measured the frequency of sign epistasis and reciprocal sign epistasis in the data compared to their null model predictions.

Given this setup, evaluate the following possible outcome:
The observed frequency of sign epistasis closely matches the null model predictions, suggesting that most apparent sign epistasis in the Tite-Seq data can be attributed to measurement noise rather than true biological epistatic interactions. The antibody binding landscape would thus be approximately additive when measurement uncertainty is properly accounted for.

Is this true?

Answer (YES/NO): NO